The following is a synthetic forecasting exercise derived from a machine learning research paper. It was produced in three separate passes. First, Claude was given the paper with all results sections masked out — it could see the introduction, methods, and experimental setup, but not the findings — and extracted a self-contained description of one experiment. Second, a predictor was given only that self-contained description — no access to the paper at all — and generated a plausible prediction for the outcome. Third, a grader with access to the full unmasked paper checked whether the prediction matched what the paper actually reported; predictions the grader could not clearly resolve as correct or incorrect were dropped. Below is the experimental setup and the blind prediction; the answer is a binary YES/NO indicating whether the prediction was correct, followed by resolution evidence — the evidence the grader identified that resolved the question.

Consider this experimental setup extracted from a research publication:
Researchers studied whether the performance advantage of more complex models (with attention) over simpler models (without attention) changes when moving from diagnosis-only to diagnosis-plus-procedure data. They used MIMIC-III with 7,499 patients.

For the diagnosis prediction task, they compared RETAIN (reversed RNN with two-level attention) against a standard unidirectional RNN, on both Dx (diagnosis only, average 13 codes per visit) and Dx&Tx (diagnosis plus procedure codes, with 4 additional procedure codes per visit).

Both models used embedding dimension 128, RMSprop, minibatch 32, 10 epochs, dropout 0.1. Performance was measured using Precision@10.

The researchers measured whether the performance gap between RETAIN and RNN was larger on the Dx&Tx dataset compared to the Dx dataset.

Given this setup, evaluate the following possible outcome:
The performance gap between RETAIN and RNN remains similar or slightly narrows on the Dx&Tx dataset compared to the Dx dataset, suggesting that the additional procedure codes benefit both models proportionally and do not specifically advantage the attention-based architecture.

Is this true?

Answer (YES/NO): NO